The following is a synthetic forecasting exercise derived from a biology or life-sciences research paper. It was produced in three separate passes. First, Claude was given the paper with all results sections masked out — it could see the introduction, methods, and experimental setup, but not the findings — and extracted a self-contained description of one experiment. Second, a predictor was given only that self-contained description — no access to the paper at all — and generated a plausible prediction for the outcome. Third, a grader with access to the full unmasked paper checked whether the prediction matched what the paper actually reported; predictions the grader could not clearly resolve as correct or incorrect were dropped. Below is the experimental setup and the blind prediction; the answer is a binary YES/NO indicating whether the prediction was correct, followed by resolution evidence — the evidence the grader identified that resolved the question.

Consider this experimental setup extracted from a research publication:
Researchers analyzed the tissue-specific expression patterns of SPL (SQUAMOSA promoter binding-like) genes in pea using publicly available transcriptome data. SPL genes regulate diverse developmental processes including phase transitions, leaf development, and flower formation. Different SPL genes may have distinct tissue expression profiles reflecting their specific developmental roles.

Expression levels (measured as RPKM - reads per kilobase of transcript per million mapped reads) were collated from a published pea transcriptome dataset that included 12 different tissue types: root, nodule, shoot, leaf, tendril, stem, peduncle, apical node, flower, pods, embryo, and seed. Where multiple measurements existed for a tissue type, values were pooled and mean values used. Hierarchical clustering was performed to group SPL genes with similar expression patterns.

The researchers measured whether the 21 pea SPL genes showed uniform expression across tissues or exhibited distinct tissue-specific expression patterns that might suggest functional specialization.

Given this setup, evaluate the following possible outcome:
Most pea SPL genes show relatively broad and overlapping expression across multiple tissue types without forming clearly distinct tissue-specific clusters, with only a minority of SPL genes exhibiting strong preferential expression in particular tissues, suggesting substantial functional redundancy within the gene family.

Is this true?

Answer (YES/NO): NO